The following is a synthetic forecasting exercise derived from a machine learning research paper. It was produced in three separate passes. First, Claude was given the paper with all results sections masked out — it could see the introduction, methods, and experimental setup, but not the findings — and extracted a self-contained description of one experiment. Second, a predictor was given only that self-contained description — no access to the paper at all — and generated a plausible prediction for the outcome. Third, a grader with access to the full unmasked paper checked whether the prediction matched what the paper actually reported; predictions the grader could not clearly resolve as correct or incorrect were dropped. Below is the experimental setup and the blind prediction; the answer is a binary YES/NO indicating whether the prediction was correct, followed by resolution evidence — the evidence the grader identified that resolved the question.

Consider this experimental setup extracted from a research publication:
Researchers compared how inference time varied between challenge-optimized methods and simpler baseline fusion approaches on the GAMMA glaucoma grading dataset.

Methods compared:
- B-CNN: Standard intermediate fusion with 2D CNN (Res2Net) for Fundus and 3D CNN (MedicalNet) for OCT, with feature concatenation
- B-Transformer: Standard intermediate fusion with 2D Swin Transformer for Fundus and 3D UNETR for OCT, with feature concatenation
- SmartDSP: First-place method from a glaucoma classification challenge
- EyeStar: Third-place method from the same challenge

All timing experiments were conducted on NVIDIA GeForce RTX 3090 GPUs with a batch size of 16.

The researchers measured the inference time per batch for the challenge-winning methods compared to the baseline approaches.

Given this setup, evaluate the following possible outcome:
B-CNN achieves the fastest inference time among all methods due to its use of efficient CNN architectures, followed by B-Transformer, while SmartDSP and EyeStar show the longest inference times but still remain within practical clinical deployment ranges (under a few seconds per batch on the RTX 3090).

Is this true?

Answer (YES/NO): NO